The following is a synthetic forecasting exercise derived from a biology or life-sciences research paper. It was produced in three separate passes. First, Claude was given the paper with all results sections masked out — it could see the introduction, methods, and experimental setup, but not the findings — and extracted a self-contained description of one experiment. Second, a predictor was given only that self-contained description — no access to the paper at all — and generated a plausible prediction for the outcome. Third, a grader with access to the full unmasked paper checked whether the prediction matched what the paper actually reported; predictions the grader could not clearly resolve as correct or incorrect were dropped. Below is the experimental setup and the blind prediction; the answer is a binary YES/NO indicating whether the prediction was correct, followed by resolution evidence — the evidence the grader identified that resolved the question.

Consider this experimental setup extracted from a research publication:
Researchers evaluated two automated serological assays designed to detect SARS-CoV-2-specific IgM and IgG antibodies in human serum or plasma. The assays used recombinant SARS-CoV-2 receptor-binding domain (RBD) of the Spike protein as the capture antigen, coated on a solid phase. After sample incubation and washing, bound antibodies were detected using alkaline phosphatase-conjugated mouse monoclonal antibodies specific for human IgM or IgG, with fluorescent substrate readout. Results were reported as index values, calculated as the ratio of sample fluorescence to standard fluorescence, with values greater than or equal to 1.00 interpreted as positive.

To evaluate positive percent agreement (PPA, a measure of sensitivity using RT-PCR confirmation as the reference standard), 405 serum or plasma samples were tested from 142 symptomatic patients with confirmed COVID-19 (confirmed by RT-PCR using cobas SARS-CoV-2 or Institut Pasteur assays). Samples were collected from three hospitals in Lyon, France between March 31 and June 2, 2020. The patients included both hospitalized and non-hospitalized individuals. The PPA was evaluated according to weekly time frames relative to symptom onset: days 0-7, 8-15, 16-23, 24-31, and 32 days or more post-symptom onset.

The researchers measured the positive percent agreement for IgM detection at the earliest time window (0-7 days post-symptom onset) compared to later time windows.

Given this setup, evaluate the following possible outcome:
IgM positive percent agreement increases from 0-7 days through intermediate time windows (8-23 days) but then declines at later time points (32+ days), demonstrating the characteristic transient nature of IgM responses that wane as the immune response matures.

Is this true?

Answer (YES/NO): NO